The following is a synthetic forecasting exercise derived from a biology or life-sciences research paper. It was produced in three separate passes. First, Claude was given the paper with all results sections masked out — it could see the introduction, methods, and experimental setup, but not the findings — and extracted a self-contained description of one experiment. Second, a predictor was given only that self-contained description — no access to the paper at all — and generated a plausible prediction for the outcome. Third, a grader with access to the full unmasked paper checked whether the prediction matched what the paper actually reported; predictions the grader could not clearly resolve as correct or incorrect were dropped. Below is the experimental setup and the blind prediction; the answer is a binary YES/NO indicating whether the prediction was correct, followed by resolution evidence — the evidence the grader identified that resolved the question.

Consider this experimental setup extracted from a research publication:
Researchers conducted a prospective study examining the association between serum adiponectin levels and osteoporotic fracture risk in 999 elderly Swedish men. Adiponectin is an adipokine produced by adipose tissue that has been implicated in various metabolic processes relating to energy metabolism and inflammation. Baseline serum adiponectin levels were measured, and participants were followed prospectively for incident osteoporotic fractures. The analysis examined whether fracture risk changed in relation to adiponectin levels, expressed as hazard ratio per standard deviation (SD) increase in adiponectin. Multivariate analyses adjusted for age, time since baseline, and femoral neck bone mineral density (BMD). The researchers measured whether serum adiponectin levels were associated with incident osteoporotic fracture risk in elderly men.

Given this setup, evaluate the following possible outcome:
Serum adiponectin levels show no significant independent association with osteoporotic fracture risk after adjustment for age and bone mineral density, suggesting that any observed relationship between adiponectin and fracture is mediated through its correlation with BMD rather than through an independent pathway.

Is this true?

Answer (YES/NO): NO